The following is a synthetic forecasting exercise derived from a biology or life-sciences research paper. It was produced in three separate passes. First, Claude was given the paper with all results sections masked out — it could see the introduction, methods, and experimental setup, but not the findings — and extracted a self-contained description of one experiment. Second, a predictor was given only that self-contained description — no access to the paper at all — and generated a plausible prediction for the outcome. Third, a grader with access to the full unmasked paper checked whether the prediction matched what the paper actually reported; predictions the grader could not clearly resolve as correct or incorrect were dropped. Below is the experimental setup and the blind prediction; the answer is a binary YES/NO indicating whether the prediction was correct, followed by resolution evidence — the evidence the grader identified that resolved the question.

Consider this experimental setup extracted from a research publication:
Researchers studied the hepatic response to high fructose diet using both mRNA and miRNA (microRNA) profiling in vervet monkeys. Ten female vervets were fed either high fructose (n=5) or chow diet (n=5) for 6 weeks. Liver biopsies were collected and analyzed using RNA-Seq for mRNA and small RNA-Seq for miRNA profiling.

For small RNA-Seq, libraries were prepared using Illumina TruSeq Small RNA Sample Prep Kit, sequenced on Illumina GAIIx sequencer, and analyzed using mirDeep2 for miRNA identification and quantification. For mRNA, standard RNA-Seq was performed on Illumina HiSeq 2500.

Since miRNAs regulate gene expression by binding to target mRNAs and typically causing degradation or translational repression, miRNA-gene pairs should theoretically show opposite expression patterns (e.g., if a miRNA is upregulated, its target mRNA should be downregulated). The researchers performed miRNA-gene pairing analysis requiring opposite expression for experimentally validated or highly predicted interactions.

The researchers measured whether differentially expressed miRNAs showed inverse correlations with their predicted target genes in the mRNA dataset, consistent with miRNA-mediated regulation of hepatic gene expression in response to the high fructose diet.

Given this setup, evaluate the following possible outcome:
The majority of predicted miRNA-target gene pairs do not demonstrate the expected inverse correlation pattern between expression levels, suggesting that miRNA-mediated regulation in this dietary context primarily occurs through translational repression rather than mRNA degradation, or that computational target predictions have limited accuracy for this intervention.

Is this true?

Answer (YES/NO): NO